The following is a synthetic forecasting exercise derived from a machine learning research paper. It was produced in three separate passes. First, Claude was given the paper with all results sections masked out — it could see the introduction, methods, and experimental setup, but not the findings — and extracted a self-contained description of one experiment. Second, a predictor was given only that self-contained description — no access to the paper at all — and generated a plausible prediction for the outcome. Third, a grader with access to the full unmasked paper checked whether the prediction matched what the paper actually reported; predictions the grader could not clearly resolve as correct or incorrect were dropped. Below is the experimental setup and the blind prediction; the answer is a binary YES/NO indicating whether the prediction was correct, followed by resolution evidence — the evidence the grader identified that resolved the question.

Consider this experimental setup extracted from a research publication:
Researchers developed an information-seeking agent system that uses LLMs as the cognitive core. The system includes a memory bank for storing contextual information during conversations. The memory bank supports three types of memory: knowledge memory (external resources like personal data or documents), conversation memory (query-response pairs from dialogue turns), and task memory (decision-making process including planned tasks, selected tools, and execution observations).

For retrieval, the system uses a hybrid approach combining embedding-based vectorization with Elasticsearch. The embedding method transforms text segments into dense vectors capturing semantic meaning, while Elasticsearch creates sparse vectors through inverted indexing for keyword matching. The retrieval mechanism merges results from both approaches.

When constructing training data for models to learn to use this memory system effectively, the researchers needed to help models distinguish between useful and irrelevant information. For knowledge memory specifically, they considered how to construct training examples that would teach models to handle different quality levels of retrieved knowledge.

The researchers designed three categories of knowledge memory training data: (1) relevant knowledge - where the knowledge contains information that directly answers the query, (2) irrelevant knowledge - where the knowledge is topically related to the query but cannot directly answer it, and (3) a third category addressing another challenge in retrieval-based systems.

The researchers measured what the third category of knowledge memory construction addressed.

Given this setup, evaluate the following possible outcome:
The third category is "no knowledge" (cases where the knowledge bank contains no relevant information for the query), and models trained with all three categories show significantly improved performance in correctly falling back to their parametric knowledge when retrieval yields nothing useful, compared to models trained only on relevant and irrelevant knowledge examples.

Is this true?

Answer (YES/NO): NO